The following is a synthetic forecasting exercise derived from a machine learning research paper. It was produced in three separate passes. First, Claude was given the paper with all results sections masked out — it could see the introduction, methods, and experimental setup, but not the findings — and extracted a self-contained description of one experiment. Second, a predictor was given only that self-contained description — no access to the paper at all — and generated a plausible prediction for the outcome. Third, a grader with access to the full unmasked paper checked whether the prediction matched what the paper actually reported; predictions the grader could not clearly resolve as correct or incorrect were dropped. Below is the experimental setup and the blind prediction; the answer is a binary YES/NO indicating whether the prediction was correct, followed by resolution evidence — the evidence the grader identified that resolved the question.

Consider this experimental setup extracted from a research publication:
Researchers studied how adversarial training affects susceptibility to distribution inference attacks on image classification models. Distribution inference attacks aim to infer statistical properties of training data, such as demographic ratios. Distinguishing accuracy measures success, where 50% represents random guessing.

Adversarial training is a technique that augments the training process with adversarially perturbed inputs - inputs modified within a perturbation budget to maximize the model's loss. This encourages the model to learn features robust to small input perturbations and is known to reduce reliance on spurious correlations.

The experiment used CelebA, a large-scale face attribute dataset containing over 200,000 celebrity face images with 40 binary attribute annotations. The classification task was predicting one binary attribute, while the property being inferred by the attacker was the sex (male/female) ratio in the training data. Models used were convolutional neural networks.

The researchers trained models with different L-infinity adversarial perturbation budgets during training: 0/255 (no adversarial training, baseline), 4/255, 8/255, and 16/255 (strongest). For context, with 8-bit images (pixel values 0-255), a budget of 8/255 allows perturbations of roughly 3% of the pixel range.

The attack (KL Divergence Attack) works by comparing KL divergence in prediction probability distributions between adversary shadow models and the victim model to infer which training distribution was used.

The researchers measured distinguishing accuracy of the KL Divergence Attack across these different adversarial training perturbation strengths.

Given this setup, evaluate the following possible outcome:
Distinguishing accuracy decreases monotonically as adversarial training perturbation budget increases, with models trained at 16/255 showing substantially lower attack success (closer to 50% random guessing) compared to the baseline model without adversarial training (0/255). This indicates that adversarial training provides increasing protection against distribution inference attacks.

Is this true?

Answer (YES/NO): NO